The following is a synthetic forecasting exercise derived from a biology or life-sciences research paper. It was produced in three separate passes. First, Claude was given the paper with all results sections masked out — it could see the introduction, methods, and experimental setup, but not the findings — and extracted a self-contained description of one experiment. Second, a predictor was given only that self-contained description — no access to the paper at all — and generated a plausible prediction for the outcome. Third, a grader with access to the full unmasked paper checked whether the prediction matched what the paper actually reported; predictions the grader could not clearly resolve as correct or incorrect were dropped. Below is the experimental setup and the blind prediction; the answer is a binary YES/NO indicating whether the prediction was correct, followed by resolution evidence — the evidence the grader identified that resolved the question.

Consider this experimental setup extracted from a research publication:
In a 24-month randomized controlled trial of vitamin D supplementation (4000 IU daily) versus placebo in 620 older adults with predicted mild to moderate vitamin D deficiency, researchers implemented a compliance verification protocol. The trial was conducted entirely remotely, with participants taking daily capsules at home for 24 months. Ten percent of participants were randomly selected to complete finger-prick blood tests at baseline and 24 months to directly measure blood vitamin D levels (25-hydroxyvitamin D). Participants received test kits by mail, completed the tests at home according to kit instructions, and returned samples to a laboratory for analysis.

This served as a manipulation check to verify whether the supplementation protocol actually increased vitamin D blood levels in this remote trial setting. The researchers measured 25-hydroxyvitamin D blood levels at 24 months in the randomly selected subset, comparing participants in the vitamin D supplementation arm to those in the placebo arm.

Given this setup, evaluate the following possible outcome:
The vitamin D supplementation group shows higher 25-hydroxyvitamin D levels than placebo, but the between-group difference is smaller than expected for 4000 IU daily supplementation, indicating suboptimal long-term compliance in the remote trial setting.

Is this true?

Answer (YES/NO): NO